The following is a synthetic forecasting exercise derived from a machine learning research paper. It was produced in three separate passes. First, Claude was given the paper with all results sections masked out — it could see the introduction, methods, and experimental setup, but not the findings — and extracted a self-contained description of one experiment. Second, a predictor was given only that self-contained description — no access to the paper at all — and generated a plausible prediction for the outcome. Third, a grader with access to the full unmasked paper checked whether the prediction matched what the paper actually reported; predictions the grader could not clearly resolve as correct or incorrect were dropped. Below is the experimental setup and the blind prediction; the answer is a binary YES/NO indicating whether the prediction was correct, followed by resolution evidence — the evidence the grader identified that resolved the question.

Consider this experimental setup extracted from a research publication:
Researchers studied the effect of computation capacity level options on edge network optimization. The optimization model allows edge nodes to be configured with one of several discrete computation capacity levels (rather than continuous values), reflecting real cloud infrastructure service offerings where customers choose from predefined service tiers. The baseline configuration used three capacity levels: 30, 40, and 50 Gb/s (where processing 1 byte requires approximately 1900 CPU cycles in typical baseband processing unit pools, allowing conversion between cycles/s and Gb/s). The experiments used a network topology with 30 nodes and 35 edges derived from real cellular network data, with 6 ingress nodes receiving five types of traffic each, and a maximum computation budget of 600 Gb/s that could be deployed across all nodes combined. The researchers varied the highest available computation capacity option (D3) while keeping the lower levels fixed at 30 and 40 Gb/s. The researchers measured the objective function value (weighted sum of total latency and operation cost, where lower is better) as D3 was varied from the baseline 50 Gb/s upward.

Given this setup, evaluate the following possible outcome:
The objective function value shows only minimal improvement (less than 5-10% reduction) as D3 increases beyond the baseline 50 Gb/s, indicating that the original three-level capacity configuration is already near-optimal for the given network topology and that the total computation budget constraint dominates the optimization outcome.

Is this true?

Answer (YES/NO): NO